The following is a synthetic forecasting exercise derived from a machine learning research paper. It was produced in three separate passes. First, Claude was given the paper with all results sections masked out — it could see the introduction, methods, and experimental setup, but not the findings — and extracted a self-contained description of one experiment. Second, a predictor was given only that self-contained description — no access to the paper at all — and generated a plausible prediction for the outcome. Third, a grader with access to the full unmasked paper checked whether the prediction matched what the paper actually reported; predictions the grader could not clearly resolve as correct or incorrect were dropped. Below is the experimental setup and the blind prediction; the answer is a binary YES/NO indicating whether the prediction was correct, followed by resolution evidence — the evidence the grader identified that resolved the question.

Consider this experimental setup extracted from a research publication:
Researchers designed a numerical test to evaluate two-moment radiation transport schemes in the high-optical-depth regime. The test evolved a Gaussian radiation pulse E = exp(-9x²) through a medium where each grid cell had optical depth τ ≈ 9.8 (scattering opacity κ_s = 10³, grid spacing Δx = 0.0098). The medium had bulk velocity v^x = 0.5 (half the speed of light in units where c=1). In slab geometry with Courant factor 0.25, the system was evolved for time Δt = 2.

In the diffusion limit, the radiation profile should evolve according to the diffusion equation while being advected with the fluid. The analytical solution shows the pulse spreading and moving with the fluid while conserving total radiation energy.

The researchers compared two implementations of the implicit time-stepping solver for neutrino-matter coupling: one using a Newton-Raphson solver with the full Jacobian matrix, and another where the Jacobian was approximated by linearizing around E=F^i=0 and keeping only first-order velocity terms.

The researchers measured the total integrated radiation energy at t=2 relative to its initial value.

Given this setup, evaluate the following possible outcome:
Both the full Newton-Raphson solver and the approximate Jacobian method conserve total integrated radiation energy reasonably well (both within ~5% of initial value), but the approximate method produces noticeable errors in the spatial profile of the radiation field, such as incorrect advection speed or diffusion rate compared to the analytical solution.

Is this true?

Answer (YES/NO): NO